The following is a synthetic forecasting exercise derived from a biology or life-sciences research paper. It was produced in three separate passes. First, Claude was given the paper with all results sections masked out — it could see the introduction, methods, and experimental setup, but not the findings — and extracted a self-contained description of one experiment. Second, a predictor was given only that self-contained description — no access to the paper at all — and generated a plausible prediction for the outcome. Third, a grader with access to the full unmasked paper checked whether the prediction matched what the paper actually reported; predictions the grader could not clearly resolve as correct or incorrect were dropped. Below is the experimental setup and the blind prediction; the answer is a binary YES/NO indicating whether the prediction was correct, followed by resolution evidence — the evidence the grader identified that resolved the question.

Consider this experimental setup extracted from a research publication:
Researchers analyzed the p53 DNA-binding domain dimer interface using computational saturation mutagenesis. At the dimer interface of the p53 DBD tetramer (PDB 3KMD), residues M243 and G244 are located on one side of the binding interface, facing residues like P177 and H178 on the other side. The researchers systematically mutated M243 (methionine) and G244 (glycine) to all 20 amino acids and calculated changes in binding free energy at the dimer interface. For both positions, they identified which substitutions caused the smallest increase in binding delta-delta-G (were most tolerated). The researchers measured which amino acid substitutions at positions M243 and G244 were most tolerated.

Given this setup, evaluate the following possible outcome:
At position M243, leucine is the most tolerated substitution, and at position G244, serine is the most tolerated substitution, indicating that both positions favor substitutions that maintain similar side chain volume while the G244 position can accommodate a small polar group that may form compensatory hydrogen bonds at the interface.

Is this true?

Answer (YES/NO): NO